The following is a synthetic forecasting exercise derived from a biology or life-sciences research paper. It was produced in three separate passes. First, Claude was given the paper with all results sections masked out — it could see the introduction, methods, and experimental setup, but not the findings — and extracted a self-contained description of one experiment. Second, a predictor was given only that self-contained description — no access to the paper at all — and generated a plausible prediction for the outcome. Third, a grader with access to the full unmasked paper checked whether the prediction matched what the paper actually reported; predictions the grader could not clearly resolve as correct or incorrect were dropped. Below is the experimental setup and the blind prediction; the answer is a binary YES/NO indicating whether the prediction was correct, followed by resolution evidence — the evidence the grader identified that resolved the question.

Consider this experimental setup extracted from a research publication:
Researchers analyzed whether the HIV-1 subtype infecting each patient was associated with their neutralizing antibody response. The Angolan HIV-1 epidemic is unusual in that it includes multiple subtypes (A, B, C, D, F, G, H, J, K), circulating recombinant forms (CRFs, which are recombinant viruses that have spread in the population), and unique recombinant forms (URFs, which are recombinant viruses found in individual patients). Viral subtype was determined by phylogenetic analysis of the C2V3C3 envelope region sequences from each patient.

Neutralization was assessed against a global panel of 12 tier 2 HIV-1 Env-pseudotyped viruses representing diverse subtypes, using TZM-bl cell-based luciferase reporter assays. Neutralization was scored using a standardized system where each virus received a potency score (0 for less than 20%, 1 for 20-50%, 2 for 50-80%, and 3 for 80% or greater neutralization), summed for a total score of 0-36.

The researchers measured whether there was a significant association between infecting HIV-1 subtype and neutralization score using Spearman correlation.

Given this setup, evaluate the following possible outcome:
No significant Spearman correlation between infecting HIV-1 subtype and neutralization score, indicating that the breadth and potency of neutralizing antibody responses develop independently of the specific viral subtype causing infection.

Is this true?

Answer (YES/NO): NO